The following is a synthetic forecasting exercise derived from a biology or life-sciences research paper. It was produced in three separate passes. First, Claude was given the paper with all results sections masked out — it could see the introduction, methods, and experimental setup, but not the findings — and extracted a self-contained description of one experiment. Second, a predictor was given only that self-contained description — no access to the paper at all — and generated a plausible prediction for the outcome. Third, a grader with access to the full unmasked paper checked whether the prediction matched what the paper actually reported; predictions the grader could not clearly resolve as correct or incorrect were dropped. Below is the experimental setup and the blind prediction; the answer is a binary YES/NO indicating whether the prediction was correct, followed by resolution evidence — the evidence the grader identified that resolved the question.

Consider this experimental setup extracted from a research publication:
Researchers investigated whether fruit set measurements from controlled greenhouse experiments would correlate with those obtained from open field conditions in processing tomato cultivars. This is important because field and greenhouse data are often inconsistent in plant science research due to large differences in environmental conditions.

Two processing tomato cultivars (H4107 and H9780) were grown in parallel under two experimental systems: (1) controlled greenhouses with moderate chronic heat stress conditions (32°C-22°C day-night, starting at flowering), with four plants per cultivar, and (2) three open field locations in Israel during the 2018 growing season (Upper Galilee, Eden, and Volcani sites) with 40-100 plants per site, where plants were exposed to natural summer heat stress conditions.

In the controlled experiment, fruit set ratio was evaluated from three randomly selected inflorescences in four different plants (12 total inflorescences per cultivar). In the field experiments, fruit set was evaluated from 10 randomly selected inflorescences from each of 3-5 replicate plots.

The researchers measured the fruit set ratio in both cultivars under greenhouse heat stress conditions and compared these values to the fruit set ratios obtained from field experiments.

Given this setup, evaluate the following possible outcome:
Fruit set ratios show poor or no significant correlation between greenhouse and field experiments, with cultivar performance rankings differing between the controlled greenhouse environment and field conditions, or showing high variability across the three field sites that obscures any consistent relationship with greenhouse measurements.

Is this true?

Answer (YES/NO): NO